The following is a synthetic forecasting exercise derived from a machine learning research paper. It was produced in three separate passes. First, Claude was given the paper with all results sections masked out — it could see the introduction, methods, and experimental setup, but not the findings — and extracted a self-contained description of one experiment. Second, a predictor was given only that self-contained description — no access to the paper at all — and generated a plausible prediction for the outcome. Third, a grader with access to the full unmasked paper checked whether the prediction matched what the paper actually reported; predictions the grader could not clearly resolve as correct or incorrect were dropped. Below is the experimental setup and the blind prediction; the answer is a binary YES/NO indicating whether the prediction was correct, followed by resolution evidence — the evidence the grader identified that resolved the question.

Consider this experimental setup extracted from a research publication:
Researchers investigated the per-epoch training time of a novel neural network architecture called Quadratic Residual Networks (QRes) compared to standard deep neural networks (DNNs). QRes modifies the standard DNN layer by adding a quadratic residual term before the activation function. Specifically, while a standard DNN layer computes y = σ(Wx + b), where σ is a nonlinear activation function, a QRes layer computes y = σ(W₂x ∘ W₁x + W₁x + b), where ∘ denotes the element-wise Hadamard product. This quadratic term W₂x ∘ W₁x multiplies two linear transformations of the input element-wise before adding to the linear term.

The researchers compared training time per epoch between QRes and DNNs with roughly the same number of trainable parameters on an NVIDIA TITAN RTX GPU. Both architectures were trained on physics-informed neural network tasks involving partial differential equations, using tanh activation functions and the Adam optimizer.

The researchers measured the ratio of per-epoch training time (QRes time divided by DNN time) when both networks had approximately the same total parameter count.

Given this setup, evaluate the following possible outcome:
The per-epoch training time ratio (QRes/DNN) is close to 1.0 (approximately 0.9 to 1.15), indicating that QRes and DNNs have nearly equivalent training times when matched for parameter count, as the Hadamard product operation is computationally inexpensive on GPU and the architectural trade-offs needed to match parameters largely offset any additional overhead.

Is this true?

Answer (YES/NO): NO